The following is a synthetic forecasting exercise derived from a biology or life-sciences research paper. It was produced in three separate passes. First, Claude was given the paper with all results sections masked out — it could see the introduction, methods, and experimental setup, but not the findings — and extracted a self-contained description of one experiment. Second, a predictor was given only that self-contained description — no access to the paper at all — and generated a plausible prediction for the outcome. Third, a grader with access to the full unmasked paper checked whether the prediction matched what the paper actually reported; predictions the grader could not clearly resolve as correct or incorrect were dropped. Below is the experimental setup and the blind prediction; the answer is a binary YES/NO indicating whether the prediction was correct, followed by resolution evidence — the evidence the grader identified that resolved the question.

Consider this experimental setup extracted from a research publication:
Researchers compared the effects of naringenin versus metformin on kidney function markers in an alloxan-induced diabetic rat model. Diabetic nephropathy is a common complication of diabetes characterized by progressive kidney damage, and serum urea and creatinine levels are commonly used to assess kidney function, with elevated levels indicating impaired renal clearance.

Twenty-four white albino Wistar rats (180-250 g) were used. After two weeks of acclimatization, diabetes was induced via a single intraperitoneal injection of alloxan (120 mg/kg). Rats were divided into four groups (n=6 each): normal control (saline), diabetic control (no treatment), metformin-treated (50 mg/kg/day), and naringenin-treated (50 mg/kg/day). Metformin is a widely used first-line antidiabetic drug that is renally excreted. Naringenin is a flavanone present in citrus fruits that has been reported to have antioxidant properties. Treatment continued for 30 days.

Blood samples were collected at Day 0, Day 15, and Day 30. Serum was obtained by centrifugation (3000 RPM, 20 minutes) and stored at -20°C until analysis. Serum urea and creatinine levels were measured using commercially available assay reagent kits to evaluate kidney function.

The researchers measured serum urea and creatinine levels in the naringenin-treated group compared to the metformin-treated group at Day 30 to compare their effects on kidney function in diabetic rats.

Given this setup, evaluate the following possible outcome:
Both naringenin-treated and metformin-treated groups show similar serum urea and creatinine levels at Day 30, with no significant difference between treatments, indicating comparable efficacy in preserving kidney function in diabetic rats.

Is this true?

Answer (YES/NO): NO